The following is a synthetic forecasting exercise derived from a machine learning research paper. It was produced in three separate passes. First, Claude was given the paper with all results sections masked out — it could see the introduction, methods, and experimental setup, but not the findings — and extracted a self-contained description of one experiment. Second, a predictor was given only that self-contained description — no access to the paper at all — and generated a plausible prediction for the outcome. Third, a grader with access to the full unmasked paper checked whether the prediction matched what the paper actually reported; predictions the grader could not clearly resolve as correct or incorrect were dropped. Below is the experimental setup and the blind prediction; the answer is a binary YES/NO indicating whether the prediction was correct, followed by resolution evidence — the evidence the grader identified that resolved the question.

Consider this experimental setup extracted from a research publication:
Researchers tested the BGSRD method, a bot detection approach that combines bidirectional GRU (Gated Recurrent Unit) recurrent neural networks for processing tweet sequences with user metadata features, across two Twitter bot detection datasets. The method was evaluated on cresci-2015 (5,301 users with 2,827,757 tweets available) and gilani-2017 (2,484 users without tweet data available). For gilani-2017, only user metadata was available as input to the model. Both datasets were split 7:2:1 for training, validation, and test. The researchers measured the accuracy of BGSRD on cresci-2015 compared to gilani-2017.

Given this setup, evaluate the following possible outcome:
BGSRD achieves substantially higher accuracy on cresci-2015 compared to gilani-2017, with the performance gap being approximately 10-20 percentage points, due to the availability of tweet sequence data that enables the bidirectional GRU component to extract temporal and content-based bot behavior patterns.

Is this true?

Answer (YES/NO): NO